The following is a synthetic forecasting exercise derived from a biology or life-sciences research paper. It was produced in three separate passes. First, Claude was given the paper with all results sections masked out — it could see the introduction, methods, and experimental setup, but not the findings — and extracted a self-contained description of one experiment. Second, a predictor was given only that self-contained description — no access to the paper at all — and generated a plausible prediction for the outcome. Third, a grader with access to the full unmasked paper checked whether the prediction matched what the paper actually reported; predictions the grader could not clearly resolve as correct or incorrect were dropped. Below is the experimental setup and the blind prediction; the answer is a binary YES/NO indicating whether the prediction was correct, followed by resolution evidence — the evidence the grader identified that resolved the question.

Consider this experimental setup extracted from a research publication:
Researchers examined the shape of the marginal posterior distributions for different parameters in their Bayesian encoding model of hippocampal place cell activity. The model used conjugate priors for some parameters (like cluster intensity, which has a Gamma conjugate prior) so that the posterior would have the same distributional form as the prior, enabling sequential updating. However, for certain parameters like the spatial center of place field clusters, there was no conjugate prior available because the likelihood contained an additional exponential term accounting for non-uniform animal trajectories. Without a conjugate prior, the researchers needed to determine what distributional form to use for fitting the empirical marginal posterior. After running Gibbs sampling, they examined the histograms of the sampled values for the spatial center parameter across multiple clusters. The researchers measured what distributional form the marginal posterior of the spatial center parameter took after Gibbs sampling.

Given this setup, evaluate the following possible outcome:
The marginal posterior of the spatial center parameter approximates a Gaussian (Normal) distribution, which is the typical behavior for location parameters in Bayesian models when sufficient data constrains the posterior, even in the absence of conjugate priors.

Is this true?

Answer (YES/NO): YES